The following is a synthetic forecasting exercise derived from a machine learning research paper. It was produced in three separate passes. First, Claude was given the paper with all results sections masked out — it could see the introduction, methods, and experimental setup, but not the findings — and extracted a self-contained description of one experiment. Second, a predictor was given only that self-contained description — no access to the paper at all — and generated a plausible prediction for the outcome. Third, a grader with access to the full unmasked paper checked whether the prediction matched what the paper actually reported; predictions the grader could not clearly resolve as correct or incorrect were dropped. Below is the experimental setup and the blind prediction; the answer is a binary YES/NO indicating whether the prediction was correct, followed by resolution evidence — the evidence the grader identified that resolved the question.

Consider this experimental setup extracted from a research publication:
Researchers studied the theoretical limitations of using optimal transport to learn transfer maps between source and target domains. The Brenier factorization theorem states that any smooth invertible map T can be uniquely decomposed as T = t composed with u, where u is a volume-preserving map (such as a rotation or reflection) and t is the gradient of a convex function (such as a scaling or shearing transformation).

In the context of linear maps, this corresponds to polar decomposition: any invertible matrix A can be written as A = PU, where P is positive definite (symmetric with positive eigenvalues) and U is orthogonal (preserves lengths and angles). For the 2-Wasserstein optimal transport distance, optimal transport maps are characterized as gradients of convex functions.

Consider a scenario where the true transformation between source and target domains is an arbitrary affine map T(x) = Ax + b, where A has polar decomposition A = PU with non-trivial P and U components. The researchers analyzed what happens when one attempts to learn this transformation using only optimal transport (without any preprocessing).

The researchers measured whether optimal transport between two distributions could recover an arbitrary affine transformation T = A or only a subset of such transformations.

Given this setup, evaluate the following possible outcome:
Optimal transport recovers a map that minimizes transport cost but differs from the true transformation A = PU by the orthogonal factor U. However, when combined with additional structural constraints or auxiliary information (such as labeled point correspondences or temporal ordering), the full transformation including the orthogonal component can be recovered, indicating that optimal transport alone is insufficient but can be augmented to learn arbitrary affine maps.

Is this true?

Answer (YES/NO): NO